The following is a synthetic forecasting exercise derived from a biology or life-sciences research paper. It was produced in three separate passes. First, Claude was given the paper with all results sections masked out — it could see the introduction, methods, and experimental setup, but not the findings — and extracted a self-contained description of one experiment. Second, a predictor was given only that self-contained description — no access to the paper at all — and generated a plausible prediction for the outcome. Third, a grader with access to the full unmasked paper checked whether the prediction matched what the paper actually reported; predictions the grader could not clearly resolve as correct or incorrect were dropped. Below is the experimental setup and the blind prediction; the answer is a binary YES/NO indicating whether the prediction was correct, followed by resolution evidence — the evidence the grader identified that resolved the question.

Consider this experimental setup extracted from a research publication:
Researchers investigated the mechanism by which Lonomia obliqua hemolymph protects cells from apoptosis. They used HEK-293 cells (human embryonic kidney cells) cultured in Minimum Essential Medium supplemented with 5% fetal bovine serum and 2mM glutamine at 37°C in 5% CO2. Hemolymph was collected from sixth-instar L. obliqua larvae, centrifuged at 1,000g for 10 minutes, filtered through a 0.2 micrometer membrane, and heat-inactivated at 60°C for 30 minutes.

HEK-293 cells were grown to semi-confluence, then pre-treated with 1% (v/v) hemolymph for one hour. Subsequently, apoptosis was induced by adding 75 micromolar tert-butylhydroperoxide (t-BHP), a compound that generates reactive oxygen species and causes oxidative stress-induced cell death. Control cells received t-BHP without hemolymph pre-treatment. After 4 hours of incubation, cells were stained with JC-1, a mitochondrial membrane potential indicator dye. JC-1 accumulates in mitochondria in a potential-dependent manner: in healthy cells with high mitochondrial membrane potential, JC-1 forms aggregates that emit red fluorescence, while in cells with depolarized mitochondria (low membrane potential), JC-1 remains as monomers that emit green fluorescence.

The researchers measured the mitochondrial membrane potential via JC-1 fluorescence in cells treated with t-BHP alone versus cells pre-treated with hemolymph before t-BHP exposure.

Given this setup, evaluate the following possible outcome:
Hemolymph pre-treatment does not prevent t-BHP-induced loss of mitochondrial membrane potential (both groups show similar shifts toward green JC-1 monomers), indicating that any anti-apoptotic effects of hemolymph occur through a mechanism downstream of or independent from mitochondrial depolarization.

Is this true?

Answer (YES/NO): NO